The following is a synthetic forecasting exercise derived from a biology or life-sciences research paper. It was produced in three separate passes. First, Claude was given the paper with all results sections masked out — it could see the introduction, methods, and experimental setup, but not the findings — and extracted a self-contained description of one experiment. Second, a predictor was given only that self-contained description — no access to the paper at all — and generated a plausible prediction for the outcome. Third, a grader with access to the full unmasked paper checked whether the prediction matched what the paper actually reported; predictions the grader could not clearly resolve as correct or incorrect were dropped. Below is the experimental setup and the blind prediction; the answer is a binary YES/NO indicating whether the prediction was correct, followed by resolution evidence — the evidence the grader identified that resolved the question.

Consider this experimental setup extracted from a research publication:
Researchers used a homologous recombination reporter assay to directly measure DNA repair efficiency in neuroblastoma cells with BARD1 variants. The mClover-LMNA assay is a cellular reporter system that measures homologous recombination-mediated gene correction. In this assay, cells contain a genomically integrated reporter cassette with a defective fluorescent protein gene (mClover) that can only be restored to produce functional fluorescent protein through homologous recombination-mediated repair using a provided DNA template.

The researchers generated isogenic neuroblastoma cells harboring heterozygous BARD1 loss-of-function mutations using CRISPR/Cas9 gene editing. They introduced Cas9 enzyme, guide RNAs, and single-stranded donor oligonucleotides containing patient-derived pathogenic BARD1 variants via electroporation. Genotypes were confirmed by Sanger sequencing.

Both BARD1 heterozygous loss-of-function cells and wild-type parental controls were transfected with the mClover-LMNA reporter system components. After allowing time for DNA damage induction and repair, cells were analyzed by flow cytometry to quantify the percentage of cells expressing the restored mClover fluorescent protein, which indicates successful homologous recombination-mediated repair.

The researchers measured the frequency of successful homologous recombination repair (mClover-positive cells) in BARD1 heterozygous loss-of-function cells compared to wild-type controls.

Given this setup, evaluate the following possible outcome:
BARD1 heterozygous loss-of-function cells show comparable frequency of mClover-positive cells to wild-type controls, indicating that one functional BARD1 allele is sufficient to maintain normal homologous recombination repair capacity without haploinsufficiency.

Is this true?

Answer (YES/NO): NO